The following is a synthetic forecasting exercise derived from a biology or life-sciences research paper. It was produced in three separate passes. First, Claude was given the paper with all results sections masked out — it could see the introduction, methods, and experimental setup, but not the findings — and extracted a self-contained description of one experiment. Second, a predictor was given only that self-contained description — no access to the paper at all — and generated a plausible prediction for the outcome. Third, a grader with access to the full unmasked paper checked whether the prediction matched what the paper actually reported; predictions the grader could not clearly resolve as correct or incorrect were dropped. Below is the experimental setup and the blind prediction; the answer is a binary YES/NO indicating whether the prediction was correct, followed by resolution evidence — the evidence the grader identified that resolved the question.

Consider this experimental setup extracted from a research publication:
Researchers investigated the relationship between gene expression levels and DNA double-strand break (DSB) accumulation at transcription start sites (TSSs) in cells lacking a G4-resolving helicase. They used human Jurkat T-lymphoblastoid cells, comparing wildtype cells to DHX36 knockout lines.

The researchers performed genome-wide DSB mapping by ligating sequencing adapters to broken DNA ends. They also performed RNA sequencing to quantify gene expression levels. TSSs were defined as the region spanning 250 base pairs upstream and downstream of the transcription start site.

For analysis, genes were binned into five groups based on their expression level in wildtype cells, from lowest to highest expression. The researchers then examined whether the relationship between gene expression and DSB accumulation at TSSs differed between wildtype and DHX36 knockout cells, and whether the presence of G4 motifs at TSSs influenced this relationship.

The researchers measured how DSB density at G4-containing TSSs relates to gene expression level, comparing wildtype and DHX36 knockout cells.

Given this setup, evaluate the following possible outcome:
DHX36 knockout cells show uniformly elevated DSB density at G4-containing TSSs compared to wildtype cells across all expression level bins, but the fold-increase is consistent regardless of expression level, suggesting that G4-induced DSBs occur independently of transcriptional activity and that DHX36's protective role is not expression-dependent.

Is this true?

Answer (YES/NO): NO